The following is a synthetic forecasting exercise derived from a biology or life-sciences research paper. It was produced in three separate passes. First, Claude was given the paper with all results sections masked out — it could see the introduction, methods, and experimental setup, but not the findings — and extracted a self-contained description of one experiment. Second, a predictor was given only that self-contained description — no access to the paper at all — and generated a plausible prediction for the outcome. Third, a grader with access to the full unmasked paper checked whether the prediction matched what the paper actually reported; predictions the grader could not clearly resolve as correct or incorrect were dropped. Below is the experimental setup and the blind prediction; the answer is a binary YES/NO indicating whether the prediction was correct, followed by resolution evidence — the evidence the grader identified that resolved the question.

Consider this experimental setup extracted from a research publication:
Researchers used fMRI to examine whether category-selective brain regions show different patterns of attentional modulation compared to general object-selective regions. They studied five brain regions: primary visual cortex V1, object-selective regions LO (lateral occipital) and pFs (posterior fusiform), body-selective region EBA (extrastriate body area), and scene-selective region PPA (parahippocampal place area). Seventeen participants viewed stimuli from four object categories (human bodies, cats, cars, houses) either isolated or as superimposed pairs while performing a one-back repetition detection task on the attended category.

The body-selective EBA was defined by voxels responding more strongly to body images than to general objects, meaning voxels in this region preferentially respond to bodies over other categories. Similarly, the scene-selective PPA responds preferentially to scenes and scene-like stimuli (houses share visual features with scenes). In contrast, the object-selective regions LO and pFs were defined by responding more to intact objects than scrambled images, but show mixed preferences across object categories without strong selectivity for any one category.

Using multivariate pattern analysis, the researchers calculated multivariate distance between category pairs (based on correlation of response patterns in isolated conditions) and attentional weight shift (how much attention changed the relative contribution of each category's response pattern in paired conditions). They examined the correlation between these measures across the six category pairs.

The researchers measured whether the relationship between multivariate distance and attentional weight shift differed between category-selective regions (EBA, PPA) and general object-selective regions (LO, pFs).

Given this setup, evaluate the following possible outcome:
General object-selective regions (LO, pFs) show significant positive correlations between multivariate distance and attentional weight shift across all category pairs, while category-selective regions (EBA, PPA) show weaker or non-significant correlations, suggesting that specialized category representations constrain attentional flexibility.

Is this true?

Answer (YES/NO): NO